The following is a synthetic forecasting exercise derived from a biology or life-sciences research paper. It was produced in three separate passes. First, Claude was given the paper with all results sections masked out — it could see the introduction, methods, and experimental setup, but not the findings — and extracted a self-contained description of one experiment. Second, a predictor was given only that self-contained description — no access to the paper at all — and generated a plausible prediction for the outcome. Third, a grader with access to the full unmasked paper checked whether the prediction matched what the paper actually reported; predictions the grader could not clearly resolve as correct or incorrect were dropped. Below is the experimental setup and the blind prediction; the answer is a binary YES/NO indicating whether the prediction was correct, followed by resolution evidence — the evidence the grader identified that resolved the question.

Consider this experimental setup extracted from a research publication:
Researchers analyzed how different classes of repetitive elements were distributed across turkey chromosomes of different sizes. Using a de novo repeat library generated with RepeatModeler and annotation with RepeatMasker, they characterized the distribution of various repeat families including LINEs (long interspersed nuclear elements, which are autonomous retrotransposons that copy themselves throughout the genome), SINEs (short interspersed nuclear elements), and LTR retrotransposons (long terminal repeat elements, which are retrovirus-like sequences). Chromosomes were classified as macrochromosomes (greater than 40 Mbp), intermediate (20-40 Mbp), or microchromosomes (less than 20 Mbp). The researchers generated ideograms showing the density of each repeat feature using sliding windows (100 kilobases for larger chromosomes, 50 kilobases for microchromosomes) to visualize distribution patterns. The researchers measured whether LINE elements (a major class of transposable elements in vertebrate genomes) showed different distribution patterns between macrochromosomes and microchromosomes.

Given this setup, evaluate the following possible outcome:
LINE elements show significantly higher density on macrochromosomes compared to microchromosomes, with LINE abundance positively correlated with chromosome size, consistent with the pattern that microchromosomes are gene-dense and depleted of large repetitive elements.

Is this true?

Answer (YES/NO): YES